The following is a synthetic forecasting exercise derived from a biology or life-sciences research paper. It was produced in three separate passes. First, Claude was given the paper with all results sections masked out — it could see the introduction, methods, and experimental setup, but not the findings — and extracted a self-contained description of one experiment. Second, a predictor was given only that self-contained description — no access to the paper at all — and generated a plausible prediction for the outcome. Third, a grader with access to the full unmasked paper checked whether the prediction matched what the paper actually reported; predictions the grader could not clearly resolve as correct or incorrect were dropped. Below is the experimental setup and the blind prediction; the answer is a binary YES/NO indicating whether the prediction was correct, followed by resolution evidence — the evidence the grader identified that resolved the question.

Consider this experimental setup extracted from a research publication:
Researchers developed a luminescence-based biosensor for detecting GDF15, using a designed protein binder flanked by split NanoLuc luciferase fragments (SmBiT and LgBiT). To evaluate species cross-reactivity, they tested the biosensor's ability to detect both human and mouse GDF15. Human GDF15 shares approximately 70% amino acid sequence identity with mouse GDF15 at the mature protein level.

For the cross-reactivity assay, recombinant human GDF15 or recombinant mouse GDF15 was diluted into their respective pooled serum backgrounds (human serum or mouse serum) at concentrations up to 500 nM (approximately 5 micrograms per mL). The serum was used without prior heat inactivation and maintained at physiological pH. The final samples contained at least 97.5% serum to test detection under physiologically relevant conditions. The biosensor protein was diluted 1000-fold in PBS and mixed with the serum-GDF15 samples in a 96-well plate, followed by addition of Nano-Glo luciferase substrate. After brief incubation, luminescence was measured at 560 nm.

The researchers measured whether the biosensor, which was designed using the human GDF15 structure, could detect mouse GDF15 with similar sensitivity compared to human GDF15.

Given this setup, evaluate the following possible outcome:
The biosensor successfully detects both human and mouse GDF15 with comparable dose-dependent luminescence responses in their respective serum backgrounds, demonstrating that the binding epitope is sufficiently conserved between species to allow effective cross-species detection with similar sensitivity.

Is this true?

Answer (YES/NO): YES